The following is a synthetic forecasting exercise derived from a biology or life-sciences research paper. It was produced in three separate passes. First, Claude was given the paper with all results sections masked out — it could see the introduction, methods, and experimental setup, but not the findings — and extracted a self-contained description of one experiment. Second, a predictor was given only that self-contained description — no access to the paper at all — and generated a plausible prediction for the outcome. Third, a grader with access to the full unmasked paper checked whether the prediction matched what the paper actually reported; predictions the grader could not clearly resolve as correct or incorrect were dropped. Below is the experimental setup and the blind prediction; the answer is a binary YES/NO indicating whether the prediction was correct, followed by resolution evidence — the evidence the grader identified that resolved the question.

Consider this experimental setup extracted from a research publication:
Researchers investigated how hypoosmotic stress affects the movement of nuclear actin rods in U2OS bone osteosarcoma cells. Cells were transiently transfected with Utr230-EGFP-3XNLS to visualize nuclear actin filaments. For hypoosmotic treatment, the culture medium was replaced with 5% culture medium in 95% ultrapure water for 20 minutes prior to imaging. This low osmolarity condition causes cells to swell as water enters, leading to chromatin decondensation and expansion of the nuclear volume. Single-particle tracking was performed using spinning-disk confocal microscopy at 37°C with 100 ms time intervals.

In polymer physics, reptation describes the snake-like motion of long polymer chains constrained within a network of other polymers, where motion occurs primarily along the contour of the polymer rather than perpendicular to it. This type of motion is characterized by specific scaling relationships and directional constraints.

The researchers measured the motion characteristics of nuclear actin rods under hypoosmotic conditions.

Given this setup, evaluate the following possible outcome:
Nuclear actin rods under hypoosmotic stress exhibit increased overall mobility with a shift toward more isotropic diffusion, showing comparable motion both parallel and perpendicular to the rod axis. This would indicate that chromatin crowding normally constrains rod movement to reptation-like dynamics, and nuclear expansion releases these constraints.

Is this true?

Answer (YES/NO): NO